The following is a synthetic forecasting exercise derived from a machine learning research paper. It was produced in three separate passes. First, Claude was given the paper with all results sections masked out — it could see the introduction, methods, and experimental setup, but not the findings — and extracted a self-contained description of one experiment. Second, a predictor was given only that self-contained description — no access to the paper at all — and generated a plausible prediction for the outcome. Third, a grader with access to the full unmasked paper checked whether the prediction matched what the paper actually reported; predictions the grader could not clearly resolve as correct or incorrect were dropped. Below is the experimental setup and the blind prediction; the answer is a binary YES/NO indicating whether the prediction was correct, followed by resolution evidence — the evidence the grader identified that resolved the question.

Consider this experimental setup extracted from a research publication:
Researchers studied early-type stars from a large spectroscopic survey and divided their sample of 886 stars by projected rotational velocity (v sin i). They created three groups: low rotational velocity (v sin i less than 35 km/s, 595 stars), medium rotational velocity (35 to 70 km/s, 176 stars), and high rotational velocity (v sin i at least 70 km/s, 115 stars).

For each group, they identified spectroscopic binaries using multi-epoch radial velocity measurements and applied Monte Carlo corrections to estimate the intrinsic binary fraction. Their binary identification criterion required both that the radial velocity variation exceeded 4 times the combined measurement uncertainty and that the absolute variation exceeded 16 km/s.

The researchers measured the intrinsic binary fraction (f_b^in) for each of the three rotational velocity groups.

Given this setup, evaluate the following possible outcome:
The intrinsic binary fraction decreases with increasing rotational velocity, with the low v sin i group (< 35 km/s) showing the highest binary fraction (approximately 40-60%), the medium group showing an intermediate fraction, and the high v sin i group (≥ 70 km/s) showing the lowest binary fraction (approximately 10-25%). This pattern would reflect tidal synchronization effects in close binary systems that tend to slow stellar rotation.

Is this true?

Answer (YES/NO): NO